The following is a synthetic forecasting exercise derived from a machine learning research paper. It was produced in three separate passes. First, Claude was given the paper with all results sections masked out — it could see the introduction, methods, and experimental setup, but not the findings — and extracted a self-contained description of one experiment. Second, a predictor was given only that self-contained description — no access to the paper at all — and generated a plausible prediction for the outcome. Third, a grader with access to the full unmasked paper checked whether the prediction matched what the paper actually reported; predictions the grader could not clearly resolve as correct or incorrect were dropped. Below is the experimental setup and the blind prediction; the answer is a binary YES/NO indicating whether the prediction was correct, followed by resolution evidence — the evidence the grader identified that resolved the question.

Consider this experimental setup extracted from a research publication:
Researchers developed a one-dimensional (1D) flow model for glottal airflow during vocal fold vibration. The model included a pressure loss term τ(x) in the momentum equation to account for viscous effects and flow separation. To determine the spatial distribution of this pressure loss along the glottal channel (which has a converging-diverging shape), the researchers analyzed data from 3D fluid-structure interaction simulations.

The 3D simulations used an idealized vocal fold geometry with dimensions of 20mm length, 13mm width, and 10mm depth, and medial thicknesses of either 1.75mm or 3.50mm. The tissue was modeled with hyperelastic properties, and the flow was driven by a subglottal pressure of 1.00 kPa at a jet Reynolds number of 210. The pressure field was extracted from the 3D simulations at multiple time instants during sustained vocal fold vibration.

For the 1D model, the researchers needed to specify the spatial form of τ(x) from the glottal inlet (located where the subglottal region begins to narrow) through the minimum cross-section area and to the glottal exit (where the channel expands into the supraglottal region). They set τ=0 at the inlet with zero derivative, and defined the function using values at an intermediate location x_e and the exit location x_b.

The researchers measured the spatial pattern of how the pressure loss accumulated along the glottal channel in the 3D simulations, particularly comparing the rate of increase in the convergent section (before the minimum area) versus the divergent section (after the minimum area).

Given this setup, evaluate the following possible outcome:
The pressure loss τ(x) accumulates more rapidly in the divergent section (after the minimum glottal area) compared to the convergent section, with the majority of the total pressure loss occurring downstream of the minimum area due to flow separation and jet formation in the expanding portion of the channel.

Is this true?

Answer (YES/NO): YES